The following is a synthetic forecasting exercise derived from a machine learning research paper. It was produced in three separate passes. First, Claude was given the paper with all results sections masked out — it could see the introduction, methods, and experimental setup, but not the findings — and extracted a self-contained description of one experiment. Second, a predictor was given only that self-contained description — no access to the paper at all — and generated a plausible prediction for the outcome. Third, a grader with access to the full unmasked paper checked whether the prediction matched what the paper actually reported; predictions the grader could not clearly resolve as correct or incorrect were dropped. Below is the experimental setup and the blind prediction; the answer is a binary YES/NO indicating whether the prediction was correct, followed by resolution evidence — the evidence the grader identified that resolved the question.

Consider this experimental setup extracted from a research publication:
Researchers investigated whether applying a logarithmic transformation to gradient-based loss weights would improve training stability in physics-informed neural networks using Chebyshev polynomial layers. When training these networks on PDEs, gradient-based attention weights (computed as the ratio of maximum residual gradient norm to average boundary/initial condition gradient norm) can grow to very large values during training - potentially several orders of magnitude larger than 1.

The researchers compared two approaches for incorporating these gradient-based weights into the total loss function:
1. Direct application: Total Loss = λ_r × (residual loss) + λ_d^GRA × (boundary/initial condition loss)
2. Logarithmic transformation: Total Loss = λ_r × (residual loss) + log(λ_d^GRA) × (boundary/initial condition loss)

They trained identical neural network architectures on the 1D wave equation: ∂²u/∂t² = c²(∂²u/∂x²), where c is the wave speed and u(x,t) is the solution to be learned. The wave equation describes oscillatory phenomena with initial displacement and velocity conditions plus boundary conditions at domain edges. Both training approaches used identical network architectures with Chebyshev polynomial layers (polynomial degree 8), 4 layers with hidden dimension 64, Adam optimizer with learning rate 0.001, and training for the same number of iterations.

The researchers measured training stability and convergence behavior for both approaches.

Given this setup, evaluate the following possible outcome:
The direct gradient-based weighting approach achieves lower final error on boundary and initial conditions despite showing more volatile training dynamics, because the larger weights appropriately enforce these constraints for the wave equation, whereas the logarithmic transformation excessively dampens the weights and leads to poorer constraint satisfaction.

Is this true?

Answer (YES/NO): NO